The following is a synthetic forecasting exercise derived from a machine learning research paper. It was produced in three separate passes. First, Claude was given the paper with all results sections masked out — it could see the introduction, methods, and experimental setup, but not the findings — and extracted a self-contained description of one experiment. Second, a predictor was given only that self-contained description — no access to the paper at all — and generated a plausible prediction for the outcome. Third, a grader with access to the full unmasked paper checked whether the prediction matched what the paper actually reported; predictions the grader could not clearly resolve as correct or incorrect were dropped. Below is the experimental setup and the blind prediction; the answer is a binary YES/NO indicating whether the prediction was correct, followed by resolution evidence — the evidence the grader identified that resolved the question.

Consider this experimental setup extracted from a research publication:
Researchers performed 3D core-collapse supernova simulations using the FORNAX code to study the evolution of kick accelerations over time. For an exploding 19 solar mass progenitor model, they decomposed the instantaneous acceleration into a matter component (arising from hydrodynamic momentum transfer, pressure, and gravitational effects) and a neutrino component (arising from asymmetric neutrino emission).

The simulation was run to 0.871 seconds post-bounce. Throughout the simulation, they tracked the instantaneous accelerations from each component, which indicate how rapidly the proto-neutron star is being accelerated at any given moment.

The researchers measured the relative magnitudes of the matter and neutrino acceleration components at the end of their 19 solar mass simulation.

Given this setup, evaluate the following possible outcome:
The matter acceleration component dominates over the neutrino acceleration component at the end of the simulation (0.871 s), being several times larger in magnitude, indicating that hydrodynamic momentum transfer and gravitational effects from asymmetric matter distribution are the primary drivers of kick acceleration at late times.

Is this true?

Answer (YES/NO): NO